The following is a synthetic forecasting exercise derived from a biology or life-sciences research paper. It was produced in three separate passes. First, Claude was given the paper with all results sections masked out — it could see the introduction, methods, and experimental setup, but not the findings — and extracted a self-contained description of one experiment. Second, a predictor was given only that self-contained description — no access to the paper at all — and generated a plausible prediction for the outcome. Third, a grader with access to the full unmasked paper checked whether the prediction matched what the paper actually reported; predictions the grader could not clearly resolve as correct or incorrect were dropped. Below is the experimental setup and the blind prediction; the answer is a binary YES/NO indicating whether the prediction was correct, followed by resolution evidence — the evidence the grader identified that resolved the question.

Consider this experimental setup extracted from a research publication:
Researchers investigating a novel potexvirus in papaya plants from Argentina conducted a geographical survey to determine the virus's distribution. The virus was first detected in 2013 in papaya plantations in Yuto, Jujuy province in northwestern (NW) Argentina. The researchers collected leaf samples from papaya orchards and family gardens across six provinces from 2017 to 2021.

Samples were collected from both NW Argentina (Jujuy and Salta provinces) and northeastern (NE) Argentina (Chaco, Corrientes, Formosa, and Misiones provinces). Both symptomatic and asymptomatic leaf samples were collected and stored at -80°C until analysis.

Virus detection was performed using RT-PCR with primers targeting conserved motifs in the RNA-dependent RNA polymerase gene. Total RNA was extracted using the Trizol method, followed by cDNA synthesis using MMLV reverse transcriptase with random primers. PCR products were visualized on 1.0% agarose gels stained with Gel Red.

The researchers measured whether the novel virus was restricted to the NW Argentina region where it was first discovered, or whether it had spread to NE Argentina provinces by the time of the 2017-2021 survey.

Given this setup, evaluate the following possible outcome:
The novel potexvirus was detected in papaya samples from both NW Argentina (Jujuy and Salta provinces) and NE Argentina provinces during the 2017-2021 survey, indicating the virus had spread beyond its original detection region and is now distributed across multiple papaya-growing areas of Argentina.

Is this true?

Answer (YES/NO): NO